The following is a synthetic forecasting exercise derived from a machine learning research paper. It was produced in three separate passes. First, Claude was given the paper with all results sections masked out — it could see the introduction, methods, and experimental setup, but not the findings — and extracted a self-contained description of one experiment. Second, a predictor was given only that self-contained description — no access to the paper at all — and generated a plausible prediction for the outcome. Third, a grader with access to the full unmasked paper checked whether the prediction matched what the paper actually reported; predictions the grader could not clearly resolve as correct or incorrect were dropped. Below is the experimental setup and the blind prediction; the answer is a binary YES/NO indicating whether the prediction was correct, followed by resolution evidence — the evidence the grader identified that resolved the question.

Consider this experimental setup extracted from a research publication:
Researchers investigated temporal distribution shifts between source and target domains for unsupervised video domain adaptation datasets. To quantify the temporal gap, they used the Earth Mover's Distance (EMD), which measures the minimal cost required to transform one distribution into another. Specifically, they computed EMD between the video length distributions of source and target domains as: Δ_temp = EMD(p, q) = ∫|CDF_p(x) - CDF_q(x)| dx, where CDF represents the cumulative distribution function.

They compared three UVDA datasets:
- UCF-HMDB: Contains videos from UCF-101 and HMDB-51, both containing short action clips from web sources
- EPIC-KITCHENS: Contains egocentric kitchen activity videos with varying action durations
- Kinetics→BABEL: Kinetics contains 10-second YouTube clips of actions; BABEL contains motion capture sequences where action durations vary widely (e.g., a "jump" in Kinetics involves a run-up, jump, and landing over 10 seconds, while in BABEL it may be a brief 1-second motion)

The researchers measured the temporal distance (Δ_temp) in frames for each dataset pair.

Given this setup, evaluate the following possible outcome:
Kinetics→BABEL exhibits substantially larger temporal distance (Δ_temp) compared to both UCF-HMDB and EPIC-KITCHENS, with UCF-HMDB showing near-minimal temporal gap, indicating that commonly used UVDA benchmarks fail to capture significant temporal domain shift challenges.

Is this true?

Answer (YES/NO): NO